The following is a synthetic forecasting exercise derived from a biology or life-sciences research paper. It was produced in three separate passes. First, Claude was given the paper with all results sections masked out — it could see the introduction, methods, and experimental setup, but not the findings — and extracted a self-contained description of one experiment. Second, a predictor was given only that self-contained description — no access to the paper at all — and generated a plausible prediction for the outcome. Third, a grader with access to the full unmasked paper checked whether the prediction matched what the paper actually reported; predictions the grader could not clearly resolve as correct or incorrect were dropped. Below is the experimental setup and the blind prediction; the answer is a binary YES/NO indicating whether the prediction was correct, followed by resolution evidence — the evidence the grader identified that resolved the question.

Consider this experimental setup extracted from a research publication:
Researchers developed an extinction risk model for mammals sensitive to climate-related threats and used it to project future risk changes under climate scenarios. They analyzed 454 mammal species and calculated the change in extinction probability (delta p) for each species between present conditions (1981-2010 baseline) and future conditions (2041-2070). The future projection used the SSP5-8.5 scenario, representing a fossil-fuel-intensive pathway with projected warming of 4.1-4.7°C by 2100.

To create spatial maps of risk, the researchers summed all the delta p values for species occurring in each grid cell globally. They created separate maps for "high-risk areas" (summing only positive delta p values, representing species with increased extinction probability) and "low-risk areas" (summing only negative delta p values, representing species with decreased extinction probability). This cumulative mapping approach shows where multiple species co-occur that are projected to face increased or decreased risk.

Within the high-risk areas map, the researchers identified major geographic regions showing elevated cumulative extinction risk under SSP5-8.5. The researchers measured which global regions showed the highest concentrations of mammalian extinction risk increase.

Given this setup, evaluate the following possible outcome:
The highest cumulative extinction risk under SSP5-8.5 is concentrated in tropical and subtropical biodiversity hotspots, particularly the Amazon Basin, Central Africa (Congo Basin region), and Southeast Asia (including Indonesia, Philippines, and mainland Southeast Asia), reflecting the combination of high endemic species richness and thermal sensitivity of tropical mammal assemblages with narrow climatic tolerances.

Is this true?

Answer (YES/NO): NO